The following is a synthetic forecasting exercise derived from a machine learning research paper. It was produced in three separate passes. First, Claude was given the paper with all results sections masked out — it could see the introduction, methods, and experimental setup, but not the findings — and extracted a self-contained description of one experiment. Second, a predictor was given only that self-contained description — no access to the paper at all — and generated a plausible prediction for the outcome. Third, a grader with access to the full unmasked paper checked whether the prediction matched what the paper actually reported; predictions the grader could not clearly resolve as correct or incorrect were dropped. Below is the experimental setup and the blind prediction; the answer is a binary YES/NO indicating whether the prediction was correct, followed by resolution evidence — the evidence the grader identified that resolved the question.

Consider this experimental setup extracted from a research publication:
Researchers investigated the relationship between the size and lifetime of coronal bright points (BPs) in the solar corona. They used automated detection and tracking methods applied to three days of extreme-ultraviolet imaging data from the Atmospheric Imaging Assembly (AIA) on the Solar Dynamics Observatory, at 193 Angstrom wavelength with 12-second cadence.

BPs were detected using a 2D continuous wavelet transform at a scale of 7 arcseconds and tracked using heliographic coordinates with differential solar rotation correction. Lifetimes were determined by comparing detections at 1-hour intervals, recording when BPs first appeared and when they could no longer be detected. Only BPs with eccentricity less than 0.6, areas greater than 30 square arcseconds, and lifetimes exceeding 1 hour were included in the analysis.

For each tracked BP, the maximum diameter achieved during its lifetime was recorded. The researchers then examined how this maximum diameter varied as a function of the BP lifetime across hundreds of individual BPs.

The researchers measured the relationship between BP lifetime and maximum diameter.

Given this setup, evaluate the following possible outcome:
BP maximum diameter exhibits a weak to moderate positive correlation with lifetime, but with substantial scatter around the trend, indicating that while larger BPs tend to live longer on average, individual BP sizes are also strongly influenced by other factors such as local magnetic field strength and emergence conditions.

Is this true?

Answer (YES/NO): YES